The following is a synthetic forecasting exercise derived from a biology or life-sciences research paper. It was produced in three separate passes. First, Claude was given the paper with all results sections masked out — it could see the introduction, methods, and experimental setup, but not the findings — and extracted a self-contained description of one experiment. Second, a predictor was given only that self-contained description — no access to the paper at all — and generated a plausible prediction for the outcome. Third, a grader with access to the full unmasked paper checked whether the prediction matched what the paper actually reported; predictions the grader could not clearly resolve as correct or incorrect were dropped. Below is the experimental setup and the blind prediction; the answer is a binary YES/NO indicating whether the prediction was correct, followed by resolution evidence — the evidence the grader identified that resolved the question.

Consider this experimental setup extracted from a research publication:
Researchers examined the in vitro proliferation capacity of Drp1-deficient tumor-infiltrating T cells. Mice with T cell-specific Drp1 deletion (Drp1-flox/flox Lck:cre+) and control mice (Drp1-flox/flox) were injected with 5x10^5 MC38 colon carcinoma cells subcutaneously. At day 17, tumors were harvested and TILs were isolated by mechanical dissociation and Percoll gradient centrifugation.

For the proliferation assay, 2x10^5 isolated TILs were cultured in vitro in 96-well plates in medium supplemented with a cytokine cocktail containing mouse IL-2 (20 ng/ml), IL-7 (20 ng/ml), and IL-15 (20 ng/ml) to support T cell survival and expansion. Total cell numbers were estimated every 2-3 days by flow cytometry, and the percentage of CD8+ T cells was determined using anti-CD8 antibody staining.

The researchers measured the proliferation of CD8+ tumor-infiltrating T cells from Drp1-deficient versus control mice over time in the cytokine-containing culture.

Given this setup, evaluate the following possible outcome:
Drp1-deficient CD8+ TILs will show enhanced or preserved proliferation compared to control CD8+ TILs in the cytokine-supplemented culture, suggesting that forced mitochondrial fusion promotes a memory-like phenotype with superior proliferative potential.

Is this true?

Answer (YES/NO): NO